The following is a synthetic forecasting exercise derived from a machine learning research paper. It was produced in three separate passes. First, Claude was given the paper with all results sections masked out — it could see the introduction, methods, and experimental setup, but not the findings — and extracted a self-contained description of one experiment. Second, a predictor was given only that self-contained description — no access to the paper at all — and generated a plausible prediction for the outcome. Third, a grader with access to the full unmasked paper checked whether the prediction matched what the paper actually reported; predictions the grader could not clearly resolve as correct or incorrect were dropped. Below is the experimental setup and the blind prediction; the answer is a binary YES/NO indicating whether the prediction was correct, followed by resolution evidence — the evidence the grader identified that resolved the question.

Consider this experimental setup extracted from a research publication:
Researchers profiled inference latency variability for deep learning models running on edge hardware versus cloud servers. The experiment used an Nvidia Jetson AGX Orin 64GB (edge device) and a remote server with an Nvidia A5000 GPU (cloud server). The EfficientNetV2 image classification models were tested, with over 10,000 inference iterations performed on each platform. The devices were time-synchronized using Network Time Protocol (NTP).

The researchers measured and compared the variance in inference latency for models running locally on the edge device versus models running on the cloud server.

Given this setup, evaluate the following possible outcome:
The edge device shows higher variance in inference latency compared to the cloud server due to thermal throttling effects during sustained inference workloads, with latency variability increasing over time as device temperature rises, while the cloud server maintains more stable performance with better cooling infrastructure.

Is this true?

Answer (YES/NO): NO